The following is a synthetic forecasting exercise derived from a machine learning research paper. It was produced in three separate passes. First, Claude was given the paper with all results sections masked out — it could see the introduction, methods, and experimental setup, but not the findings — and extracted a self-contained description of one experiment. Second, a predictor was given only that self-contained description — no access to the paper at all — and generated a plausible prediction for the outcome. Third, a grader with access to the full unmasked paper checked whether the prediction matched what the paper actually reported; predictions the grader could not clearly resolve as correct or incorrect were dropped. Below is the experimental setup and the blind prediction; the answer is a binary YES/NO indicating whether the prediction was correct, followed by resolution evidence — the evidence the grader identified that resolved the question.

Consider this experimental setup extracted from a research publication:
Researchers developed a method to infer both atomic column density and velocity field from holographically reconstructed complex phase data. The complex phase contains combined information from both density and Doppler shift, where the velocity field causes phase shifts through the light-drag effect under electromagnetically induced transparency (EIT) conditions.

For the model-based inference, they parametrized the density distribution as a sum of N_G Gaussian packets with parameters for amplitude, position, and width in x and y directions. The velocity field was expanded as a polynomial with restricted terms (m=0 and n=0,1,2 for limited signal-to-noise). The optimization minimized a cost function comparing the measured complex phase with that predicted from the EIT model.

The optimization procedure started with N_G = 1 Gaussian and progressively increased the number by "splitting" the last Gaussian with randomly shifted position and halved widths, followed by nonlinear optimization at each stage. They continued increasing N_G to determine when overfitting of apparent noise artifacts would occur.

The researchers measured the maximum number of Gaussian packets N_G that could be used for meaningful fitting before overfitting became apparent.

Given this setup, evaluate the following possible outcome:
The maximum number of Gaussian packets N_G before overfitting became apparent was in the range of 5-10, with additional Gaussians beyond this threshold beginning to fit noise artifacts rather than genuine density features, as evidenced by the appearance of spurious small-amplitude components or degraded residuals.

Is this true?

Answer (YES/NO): YES